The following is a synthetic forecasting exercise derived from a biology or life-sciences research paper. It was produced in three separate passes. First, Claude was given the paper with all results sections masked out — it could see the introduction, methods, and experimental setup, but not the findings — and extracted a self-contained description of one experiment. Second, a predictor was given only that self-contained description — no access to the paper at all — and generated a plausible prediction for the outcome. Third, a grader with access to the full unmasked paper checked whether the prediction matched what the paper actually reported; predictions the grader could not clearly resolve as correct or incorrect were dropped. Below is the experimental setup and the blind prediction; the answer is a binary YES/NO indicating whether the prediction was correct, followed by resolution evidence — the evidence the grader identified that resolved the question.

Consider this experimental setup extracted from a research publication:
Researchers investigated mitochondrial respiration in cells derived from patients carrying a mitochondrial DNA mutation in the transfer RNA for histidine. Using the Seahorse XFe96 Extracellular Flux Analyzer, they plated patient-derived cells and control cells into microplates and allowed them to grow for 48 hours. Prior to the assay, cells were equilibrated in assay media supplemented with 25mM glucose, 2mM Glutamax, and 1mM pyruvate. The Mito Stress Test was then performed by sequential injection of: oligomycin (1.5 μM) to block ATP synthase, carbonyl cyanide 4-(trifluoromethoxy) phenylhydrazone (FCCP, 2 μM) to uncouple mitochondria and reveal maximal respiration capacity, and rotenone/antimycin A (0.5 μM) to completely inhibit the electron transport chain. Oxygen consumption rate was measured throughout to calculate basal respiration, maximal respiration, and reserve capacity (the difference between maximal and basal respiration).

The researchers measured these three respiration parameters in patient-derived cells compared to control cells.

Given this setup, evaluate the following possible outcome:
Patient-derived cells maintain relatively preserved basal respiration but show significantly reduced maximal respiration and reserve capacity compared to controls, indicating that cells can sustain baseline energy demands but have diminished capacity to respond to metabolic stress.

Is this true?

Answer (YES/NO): NO